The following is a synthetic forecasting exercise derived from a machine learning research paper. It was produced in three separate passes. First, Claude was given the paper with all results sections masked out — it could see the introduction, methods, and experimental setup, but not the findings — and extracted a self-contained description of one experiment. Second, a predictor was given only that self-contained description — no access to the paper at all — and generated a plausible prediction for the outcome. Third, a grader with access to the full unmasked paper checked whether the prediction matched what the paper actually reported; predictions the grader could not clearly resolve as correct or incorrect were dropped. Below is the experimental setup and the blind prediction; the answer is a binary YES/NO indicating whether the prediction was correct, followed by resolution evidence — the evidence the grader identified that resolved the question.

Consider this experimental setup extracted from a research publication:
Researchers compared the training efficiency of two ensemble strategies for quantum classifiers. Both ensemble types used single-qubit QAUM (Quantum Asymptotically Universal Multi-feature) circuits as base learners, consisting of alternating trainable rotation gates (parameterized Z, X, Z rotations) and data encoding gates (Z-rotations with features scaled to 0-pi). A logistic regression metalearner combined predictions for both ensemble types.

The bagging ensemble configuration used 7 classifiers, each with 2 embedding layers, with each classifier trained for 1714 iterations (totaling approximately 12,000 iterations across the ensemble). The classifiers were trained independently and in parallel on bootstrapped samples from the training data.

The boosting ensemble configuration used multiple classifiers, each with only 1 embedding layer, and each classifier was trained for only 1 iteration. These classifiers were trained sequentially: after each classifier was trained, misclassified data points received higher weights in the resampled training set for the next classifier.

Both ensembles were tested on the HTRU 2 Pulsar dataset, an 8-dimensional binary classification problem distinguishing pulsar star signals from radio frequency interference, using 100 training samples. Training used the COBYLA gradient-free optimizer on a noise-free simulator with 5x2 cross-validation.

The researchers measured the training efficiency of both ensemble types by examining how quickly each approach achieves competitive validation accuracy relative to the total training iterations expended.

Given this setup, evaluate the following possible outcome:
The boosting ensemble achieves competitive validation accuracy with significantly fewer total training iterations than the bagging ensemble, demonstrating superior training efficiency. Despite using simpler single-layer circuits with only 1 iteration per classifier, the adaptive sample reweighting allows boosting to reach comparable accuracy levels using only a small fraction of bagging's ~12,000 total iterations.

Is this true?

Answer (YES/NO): NO